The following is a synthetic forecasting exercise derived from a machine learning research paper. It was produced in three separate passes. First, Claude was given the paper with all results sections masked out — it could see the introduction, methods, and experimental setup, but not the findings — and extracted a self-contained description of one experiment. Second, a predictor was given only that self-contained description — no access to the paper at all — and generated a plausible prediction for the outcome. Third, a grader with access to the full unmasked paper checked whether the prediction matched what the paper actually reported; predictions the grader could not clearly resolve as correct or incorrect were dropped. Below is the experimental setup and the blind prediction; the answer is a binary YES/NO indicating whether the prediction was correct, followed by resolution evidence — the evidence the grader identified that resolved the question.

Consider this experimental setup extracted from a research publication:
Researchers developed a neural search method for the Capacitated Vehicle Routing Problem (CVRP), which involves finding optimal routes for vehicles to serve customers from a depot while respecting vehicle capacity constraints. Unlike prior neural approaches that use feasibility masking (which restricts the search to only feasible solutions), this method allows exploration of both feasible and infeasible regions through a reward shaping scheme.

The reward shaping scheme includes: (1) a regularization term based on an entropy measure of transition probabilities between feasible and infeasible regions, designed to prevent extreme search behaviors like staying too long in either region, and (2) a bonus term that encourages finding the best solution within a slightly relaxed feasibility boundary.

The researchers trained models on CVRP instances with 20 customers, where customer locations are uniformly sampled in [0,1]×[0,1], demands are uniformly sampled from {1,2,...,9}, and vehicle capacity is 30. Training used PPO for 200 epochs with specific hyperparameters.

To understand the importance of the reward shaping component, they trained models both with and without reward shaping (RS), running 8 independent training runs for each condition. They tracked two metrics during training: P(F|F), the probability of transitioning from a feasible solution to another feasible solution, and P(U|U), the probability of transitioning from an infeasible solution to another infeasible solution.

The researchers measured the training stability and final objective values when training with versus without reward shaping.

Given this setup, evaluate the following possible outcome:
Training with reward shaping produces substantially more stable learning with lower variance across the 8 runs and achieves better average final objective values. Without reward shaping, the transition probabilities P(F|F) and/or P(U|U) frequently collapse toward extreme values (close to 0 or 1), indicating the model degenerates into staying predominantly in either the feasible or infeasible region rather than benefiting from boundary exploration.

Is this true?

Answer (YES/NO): YES